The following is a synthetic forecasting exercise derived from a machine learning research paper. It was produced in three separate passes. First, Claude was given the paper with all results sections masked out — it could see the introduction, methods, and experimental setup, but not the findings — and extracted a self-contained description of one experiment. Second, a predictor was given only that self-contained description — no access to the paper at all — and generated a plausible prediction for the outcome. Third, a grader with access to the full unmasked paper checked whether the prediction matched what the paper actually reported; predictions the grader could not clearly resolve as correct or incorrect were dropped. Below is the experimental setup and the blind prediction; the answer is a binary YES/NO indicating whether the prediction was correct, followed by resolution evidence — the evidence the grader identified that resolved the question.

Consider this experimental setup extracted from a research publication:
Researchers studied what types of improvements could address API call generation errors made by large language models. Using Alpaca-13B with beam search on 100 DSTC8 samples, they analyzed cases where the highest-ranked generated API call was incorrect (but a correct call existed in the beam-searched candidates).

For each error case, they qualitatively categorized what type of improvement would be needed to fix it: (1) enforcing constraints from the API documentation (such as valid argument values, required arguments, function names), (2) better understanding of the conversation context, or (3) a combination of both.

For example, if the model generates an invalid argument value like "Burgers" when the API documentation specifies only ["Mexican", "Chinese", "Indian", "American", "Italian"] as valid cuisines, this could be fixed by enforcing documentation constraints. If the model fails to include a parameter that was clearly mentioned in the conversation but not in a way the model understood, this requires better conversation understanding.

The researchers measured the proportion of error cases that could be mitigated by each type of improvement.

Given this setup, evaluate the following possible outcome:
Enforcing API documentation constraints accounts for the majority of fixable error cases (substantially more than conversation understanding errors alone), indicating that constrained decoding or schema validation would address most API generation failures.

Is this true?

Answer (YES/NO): NO